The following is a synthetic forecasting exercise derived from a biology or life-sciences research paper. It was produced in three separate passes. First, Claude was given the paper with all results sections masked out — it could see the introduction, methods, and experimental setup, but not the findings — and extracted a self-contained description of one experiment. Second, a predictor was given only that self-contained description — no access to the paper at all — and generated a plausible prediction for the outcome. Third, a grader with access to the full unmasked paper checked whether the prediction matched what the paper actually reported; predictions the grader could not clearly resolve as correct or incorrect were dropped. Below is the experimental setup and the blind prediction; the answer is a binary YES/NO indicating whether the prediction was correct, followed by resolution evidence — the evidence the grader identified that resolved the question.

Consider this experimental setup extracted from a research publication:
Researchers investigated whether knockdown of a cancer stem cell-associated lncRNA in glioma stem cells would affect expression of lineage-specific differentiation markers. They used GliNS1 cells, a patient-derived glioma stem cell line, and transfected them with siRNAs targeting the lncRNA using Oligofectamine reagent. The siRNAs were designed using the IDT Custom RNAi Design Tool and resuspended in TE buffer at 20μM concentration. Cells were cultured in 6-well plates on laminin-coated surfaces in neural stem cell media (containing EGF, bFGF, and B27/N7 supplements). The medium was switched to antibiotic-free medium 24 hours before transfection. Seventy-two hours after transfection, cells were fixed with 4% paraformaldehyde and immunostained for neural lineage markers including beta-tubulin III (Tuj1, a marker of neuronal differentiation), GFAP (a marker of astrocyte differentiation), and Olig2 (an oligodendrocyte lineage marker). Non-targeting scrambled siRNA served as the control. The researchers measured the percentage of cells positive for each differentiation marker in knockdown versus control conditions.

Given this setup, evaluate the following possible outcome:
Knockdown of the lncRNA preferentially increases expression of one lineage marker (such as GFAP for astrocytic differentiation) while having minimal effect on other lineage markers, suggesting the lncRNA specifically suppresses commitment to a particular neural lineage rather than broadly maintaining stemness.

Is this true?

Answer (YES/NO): NO